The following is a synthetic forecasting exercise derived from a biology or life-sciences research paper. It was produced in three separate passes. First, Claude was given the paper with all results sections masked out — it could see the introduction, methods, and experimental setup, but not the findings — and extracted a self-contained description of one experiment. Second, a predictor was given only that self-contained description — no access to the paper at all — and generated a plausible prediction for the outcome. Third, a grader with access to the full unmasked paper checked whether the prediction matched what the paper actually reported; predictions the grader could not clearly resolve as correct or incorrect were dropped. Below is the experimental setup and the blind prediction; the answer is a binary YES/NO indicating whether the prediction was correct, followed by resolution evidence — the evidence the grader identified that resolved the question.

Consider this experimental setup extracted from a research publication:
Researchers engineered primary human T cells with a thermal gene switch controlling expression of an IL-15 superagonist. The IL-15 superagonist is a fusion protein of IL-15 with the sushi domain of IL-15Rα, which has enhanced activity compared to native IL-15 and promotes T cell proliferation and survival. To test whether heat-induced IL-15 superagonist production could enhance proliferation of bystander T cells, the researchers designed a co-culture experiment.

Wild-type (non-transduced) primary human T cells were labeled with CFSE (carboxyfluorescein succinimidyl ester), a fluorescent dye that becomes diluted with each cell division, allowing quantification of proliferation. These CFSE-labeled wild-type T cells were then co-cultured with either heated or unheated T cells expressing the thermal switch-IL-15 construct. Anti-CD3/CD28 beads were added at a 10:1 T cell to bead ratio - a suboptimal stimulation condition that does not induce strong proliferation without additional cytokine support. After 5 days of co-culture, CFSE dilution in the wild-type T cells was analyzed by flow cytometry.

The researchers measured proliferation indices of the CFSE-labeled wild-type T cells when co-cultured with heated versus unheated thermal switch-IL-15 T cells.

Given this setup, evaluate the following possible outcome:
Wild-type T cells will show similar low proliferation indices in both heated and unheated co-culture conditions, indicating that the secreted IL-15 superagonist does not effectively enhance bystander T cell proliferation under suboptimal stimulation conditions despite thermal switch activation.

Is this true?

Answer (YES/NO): NO